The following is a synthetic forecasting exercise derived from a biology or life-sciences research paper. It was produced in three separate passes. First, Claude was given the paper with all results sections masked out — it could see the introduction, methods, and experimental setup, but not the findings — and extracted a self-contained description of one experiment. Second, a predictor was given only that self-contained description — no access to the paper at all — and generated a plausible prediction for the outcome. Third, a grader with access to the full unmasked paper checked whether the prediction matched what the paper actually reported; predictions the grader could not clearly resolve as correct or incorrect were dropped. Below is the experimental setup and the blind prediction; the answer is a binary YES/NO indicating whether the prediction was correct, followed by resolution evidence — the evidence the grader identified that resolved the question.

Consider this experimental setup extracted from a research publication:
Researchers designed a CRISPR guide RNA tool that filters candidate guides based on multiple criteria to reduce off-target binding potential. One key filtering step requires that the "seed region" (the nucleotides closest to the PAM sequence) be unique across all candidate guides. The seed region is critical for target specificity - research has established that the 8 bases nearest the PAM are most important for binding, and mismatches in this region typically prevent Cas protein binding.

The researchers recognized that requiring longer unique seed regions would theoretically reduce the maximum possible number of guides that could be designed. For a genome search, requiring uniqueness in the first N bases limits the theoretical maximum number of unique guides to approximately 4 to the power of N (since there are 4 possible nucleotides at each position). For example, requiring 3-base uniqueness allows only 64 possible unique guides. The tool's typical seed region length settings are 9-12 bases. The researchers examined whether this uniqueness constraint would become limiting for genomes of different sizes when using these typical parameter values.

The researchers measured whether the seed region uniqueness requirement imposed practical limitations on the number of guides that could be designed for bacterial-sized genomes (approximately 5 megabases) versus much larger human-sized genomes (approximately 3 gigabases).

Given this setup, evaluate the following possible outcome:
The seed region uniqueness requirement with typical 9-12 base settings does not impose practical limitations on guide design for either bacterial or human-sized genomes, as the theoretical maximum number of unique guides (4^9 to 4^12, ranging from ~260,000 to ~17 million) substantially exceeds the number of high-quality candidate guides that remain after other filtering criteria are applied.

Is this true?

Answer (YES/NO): NO